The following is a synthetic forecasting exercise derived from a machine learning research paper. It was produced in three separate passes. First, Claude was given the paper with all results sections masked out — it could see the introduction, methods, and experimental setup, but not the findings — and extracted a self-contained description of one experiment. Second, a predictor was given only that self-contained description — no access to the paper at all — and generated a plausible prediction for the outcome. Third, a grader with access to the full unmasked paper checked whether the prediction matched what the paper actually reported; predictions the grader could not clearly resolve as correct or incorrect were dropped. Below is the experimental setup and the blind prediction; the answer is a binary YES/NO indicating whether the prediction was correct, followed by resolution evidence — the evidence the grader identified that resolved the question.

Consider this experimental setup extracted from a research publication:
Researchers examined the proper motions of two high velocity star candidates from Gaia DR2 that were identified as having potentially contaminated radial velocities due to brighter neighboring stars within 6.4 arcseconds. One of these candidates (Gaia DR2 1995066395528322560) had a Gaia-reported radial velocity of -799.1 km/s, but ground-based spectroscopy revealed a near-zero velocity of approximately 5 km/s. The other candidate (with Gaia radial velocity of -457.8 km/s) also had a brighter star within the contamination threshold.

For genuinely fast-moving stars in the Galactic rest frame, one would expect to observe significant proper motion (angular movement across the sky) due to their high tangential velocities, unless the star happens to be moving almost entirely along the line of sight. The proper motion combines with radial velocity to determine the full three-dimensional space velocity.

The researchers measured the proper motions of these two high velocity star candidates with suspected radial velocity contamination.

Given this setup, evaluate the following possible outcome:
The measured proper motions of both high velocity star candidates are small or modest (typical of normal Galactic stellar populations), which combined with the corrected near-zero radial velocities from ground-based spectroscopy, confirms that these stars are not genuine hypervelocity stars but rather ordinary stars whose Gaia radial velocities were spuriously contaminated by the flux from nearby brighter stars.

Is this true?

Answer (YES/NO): NO